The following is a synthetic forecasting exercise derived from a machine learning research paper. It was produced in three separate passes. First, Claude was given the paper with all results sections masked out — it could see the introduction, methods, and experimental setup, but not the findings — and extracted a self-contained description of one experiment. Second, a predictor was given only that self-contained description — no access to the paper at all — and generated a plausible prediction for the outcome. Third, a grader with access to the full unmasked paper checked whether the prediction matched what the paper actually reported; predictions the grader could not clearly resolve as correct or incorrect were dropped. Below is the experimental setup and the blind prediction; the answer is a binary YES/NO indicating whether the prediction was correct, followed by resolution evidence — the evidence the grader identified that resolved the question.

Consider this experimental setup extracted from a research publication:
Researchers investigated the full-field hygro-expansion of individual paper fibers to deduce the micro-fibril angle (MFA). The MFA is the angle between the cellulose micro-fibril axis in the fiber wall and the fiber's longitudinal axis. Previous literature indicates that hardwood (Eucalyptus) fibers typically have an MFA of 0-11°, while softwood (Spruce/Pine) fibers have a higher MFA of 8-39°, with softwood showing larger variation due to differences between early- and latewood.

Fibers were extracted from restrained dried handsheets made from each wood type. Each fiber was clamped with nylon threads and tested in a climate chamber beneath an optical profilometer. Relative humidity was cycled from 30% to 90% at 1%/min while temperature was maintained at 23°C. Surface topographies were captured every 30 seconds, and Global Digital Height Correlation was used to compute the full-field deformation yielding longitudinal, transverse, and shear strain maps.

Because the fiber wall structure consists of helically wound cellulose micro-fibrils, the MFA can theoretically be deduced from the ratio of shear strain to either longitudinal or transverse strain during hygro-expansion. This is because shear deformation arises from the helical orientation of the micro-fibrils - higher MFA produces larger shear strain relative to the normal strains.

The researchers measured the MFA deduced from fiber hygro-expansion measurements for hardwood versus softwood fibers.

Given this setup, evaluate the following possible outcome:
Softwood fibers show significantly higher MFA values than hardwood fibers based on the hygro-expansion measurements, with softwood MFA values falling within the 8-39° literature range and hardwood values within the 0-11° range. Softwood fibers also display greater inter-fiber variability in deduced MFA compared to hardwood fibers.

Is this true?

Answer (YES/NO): NO